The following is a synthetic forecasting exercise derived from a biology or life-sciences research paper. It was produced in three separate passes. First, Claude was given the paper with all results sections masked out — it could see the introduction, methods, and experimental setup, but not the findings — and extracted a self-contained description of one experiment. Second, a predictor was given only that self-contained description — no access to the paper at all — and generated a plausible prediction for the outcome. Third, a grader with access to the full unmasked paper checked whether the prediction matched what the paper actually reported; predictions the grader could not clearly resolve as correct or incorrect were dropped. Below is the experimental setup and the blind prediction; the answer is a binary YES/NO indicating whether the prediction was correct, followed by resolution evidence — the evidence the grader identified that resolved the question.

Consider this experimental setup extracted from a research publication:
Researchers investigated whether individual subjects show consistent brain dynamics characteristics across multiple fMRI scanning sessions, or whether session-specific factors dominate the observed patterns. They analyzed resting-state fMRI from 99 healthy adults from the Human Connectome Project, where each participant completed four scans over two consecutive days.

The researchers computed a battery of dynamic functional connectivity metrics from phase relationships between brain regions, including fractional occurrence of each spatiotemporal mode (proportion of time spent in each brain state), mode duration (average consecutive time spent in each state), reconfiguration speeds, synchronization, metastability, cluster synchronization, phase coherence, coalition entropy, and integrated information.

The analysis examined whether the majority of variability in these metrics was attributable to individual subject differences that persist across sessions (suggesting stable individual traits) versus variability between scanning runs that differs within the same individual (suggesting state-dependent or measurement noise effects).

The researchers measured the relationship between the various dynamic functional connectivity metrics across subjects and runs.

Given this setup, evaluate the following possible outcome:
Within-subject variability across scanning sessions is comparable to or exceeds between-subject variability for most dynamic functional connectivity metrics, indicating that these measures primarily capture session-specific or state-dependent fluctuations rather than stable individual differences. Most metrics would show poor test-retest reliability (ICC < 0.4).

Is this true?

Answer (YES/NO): YES